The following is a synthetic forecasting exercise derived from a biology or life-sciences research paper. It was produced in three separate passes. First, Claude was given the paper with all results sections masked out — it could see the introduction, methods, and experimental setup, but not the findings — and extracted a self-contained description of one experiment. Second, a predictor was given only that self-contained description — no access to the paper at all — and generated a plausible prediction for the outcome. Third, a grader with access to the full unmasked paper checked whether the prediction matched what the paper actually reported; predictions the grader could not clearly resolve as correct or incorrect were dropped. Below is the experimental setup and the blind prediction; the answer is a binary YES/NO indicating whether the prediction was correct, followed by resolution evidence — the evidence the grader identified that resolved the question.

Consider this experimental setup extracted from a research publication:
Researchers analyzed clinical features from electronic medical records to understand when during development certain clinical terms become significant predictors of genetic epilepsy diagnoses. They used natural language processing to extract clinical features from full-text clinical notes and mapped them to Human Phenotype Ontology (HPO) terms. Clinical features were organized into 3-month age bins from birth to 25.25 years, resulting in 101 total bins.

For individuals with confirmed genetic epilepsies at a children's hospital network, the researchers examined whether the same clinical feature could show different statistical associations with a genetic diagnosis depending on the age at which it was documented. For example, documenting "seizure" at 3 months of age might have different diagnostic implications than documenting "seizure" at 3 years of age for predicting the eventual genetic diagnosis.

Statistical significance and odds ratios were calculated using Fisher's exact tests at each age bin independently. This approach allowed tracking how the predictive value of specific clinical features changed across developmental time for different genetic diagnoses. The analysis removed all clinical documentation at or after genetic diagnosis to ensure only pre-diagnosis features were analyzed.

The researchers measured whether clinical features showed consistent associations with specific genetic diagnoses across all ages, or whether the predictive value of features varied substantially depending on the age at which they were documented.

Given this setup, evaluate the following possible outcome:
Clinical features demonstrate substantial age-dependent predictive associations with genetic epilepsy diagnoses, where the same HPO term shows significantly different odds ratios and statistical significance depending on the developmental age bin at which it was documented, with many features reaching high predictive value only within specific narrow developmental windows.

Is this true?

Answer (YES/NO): YES